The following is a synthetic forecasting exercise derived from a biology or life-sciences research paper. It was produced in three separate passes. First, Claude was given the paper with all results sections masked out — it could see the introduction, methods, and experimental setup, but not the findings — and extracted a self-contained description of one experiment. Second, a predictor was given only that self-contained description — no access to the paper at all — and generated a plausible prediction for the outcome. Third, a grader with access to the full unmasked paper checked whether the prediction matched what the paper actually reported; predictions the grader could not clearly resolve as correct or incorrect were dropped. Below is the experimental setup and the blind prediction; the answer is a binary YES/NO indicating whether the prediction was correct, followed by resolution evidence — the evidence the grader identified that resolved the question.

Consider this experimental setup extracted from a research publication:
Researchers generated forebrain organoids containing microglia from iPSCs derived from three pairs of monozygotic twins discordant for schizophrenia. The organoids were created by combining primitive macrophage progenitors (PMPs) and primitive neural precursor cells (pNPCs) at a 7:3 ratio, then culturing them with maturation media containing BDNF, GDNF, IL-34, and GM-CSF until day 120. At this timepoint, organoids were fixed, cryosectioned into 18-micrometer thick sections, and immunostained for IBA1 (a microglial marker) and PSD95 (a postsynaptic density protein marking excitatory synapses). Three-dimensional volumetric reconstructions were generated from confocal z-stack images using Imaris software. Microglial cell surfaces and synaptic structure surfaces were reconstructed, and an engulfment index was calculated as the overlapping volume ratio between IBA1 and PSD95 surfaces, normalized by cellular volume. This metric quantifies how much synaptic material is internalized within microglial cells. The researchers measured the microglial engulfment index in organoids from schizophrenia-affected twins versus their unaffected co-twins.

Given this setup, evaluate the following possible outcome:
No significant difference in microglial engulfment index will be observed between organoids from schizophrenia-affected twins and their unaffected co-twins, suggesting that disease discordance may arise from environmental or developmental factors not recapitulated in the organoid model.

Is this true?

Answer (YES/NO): NO